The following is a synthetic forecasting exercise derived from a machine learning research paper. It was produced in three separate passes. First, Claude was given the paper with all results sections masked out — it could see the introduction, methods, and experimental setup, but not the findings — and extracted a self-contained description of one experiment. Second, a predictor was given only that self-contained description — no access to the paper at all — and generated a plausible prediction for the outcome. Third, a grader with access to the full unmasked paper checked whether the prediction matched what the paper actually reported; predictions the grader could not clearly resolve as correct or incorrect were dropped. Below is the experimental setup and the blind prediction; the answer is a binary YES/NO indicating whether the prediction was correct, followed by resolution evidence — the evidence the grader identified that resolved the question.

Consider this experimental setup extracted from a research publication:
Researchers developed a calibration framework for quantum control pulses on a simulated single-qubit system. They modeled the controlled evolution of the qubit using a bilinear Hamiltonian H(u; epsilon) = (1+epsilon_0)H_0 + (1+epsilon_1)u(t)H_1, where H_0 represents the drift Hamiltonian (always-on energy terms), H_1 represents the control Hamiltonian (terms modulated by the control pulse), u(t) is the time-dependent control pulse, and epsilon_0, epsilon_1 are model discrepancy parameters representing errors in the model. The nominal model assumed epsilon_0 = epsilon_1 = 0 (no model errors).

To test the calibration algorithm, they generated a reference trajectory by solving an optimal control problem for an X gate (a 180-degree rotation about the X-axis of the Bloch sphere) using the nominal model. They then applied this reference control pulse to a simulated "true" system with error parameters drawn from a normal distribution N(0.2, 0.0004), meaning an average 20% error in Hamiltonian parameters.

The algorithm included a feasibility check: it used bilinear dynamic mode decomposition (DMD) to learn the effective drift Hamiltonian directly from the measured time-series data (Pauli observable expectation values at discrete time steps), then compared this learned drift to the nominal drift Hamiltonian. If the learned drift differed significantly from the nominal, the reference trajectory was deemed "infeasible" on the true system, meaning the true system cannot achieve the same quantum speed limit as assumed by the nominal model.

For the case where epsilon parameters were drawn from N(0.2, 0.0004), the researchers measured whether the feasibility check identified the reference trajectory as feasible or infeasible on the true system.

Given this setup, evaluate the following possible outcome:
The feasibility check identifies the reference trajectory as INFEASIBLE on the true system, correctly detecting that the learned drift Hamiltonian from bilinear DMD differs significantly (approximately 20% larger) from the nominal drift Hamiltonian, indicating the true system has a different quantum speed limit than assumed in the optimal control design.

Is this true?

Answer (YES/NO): YES